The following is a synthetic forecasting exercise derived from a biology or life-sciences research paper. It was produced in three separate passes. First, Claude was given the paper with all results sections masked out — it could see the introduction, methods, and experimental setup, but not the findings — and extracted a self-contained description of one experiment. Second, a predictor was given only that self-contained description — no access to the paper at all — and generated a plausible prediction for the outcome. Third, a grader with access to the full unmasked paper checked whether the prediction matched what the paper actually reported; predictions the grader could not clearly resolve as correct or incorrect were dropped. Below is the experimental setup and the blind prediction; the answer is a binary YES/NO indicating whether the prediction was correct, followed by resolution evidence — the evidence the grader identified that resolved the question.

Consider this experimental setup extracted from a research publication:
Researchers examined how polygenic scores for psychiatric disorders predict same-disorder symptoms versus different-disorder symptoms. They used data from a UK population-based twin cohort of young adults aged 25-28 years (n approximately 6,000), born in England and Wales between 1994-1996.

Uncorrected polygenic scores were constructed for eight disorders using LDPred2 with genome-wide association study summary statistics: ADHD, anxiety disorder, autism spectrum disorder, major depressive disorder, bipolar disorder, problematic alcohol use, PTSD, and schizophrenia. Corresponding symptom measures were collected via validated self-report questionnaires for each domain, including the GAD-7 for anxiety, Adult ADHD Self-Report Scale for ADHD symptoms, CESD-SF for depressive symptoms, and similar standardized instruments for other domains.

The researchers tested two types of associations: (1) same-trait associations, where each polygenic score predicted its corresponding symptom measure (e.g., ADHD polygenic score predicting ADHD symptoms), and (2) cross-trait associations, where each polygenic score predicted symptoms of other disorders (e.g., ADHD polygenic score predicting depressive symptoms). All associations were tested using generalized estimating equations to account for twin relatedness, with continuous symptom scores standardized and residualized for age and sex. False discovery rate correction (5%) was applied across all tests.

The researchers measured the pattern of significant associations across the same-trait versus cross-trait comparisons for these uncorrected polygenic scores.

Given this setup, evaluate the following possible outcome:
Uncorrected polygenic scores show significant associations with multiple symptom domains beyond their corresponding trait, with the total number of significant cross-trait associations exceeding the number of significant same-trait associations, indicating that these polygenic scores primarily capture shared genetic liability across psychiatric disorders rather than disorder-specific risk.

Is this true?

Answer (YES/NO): YES